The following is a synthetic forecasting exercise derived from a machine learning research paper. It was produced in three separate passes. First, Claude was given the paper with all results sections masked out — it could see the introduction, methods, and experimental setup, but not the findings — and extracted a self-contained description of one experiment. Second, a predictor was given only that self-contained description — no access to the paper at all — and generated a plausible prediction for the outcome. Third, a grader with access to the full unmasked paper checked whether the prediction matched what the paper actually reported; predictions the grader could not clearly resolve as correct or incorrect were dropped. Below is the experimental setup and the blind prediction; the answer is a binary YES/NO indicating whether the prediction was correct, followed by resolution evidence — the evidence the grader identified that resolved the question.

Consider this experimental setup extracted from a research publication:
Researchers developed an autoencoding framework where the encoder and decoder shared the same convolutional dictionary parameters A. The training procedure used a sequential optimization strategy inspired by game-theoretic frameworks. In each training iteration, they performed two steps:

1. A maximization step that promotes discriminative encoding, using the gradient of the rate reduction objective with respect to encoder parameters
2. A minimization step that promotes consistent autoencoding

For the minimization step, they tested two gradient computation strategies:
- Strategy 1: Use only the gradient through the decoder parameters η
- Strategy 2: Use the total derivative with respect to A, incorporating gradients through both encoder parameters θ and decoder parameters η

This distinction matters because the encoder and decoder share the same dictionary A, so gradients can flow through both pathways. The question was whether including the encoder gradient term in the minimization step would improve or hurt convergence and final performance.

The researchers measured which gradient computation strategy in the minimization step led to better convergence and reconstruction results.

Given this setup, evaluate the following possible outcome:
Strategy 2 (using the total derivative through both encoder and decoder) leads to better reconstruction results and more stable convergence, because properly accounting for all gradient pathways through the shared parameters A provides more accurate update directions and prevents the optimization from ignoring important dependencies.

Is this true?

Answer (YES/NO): YES